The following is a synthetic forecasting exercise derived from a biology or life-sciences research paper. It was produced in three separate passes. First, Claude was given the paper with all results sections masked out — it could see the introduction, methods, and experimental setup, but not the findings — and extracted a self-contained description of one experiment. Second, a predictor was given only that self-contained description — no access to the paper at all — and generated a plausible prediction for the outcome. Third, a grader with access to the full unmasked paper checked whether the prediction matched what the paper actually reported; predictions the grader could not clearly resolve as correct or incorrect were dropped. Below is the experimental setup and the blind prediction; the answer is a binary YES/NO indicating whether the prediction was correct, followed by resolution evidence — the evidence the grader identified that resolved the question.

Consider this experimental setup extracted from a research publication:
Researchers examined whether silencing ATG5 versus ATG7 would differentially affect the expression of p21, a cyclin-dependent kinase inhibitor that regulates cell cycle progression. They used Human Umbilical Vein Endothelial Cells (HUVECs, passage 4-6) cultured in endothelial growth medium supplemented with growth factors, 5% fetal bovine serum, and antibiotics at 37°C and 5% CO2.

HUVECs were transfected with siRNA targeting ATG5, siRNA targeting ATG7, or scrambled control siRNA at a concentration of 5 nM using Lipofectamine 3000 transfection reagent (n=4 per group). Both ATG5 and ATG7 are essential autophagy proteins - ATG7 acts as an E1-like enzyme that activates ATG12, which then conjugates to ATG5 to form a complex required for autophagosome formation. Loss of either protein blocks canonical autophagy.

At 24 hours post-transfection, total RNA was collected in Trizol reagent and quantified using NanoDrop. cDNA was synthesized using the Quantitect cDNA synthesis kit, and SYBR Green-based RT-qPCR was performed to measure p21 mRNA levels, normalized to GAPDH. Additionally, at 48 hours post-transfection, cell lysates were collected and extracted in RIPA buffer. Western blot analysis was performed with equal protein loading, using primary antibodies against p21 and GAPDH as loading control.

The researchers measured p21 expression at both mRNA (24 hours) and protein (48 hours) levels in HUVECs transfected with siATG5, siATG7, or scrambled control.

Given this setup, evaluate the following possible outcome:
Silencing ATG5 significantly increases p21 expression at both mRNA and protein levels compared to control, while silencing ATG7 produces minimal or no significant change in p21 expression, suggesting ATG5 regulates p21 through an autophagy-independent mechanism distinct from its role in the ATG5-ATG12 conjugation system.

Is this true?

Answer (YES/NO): NO